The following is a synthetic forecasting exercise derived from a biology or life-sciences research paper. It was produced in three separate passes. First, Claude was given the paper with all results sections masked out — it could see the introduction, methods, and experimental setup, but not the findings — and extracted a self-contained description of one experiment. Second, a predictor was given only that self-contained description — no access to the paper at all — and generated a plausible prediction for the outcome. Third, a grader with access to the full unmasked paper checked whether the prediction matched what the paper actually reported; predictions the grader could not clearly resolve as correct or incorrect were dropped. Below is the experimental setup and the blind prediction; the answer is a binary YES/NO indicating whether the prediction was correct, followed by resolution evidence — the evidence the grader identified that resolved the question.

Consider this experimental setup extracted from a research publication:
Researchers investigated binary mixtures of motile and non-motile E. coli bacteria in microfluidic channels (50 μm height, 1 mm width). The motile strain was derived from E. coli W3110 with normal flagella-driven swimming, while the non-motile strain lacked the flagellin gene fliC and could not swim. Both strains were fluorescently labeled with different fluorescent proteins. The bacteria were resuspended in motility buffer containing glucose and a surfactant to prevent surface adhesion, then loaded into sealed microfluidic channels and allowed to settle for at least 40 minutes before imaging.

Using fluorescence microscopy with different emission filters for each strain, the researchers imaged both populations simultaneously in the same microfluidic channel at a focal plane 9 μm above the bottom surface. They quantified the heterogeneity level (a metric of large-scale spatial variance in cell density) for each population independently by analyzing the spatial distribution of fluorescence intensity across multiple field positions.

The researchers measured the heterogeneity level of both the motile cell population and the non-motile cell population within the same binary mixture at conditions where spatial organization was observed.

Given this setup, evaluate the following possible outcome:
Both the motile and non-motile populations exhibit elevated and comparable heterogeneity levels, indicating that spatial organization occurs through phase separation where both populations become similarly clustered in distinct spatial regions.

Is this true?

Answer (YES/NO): NO